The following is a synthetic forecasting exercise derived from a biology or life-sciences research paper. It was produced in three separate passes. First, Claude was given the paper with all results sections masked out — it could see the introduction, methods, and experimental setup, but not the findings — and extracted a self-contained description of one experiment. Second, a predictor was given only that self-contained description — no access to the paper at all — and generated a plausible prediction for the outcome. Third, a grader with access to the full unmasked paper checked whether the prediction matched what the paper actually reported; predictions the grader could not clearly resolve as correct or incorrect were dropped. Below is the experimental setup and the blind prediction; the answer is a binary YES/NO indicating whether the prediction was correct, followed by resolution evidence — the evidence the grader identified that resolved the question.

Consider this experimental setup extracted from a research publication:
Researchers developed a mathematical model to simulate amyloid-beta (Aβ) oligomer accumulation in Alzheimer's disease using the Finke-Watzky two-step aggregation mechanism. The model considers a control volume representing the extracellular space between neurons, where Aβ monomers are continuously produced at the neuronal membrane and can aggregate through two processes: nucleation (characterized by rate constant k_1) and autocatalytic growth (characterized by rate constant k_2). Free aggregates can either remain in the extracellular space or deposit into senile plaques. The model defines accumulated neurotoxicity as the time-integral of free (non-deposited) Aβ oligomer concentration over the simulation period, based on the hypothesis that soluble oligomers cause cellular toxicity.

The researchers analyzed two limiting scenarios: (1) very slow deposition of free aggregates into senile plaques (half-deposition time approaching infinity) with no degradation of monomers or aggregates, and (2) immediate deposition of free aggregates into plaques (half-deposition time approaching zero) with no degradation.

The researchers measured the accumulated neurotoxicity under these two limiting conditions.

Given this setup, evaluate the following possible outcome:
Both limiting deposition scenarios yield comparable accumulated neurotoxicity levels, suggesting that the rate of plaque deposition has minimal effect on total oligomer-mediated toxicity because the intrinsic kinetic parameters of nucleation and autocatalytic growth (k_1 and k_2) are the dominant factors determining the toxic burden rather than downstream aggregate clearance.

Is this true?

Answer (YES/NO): NO